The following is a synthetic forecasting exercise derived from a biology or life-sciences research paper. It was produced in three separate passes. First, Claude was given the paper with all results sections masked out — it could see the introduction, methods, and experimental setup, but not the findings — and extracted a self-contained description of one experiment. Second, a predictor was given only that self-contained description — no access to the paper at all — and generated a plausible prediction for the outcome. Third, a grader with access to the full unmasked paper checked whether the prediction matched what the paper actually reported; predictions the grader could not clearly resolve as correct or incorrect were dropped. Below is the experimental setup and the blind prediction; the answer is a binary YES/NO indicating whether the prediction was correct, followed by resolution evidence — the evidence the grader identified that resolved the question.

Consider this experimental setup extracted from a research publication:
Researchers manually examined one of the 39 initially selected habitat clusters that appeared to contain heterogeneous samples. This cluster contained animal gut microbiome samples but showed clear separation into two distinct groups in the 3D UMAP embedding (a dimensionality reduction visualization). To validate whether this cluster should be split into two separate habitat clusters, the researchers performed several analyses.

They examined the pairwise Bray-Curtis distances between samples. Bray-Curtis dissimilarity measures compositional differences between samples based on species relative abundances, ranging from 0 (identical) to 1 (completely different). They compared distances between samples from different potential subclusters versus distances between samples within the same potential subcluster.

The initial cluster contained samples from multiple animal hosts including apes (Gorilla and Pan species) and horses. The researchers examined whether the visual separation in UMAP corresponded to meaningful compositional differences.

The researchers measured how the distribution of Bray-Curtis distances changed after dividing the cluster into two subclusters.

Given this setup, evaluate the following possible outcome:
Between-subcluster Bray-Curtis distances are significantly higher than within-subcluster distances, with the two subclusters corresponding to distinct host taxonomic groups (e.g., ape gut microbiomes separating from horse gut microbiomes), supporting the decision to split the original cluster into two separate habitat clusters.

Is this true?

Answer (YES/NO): YES